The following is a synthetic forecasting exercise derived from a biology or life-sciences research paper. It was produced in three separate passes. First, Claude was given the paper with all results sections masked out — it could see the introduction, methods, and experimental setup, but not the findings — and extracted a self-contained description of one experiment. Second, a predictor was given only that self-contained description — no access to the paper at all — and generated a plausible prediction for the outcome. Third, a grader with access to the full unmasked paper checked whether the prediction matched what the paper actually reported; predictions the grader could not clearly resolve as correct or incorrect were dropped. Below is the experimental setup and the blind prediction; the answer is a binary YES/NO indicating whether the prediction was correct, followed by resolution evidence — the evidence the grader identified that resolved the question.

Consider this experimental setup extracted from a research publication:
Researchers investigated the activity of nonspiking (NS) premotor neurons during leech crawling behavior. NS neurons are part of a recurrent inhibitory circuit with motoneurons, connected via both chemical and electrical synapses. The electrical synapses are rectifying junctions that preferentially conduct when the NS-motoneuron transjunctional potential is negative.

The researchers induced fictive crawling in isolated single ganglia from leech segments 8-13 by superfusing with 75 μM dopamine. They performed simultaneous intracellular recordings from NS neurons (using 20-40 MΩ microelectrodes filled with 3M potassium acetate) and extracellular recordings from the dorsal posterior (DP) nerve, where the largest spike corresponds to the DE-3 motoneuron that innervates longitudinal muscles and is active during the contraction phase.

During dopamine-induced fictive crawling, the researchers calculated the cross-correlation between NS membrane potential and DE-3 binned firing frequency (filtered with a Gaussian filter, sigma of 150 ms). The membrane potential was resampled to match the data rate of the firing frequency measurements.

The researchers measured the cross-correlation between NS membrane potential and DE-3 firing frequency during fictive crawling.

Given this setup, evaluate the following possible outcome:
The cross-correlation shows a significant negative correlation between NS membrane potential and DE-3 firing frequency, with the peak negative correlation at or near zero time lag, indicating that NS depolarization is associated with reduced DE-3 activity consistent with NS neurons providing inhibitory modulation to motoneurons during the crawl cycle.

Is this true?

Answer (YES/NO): YES